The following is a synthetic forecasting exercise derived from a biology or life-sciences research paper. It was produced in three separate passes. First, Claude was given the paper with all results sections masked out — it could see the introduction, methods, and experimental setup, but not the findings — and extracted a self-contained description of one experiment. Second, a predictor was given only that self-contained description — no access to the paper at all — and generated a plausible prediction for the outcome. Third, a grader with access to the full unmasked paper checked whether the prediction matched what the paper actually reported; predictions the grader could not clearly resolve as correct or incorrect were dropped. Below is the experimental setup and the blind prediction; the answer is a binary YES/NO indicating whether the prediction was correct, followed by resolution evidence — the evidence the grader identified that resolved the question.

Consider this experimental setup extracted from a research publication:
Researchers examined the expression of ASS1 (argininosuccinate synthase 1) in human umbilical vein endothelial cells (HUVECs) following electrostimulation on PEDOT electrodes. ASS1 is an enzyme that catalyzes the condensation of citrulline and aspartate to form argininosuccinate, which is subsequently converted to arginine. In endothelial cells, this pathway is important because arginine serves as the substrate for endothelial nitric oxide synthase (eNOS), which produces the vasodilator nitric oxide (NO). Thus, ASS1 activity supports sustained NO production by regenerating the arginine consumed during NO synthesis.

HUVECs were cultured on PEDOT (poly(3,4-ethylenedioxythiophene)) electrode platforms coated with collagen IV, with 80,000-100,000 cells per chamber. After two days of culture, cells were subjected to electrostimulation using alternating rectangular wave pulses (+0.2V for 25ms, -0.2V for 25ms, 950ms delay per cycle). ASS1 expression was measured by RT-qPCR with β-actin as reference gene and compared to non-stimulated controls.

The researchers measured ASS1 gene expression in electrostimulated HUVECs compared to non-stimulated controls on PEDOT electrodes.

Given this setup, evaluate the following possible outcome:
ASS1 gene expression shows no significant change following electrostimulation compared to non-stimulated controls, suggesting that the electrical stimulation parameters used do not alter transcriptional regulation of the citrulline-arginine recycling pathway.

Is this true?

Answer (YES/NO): YES